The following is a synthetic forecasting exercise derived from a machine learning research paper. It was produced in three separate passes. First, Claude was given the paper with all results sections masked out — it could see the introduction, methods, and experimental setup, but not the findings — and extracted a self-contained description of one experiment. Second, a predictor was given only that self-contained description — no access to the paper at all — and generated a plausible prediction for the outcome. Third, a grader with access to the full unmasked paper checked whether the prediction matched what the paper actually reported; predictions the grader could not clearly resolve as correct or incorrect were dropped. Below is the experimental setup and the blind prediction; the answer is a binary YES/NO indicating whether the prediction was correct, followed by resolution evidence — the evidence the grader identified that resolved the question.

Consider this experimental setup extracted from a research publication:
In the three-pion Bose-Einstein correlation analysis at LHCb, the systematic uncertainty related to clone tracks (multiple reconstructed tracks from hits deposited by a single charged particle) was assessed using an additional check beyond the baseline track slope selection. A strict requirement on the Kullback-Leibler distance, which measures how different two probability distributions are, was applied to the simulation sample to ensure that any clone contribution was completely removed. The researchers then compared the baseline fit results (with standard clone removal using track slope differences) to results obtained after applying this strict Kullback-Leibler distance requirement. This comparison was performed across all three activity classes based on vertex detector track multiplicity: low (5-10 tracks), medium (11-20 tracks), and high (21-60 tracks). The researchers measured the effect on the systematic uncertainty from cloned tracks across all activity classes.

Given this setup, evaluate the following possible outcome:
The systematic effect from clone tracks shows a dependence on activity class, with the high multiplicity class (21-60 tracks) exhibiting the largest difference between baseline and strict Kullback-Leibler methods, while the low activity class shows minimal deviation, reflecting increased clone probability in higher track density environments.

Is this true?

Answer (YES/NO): NO